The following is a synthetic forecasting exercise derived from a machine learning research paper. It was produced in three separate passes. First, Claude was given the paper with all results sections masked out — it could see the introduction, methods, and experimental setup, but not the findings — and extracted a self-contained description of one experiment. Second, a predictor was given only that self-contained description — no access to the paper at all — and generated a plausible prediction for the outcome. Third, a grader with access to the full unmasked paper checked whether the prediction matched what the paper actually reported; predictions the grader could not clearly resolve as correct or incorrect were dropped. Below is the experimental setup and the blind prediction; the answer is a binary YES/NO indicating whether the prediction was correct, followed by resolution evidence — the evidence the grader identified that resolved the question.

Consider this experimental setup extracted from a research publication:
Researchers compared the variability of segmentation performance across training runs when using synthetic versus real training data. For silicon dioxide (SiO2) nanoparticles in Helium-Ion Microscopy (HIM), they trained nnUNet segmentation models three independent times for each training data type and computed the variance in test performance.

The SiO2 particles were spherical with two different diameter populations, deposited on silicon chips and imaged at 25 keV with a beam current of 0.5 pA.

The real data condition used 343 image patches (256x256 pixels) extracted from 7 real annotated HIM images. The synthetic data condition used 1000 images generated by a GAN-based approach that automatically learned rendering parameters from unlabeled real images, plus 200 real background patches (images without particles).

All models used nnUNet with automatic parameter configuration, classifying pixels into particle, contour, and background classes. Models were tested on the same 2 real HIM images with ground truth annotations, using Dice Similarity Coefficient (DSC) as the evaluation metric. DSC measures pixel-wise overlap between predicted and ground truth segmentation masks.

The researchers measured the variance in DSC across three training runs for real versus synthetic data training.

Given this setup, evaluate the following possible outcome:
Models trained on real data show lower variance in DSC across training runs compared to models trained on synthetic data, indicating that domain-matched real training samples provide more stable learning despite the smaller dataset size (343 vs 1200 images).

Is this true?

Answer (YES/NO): NO